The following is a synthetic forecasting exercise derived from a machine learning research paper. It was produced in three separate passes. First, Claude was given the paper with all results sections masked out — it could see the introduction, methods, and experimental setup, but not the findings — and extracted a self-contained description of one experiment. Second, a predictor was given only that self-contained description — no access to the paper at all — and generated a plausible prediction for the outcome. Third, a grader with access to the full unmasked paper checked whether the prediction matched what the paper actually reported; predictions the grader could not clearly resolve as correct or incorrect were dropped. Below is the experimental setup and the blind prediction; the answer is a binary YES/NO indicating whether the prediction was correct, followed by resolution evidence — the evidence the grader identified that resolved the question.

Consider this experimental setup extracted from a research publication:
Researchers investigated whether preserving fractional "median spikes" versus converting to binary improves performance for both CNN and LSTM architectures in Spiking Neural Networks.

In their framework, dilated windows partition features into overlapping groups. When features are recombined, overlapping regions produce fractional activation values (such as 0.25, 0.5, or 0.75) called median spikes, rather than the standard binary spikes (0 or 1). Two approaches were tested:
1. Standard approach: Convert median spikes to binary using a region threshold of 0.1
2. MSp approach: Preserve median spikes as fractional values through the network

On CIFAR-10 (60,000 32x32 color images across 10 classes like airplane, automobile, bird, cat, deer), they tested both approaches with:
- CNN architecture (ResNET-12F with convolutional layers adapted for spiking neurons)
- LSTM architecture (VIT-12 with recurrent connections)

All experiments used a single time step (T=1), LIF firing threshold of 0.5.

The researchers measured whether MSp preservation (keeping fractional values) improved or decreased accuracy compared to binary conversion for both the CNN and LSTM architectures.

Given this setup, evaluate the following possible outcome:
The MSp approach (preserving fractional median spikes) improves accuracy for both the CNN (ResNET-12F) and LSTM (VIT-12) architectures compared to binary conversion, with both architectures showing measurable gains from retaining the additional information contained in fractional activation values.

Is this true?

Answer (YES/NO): YES